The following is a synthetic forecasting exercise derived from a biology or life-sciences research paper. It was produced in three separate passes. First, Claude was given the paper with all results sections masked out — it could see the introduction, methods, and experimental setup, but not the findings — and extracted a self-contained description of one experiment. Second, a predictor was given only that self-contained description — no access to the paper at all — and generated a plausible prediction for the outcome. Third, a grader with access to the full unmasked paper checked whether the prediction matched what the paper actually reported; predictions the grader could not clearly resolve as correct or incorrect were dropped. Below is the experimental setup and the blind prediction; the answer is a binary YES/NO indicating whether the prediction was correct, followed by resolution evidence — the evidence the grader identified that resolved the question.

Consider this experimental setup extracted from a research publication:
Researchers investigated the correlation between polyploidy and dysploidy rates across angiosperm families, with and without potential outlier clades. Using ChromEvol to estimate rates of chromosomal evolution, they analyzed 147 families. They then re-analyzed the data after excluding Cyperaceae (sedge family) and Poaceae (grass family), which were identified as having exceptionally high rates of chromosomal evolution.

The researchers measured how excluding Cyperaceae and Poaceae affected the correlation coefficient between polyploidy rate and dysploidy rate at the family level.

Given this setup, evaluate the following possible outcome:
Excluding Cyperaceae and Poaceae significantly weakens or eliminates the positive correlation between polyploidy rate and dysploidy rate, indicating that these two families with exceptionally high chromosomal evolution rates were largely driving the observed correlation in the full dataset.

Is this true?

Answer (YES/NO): NO